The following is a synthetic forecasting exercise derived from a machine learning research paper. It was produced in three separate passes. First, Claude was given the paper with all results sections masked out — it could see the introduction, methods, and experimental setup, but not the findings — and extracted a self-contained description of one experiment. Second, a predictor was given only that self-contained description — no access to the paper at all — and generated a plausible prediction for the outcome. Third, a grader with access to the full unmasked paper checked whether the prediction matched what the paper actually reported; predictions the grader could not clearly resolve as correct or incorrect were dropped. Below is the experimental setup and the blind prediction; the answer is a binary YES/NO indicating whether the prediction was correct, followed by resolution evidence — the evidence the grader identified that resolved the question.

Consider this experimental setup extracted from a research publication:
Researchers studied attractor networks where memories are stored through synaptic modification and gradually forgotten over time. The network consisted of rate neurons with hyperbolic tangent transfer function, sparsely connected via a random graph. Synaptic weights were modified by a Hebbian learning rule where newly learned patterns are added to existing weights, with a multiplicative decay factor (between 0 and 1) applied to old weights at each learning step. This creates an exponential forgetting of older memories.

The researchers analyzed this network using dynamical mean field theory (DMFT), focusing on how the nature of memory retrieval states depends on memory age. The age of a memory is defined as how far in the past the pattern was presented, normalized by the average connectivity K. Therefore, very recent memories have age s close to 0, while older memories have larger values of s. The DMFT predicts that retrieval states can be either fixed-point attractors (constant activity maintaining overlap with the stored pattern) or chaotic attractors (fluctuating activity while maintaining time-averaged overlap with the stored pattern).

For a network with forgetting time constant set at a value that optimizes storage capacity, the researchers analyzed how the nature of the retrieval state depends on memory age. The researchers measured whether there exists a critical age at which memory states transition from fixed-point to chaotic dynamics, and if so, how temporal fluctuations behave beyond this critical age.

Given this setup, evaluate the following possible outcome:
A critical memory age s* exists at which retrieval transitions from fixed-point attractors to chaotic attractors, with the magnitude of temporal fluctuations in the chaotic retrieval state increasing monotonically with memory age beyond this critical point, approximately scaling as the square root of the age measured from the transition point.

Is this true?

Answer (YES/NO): NO